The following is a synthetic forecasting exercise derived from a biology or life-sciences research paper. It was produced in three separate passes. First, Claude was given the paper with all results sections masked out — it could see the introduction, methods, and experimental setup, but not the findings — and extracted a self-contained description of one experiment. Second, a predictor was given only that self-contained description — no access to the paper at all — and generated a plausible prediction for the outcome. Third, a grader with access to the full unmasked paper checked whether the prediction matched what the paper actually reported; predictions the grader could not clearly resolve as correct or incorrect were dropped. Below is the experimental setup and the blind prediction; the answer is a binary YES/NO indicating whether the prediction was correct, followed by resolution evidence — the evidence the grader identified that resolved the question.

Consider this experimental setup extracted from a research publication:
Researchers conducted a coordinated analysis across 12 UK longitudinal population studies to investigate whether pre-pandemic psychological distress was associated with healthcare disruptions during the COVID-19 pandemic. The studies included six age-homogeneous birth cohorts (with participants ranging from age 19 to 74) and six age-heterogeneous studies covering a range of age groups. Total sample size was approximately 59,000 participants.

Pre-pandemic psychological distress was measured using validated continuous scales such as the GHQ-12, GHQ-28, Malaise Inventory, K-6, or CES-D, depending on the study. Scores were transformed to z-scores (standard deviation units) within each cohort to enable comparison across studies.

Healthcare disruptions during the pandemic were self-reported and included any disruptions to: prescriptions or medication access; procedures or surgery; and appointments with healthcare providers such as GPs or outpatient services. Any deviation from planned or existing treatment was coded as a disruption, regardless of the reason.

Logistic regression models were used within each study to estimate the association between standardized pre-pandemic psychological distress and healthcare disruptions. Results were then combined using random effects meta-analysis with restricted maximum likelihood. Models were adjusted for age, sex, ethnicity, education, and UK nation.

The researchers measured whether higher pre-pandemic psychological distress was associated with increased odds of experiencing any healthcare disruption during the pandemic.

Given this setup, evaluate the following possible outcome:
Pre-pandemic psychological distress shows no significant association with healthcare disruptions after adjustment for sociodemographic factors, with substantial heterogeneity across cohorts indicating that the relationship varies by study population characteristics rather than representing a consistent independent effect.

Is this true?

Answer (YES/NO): NO